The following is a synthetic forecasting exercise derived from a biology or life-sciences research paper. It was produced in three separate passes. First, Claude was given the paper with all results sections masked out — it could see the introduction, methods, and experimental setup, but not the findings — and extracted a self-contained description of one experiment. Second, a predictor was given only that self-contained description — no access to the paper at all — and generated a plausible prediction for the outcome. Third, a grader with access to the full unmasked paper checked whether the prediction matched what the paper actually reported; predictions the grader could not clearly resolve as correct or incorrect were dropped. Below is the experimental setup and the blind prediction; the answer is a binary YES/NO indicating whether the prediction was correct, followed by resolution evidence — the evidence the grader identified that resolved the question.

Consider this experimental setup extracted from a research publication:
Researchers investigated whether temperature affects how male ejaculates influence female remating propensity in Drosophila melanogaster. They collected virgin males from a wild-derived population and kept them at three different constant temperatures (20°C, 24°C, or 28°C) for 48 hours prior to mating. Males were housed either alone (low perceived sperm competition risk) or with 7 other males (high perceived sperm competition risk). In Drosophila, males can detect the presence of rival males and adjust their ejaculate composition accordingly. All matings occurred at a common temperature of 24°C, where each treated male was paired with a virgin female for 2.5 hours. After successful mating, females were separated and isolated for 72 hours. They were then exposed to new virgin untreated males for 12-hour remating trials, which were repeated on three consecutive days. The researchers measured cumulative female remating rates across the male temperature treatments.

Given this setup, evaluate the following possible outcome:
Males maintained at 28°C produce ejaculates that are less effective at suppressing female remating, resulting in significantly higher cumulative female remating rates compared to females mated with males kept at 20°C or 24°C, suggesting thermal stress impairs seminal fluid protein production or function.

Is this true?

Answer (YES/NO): NO